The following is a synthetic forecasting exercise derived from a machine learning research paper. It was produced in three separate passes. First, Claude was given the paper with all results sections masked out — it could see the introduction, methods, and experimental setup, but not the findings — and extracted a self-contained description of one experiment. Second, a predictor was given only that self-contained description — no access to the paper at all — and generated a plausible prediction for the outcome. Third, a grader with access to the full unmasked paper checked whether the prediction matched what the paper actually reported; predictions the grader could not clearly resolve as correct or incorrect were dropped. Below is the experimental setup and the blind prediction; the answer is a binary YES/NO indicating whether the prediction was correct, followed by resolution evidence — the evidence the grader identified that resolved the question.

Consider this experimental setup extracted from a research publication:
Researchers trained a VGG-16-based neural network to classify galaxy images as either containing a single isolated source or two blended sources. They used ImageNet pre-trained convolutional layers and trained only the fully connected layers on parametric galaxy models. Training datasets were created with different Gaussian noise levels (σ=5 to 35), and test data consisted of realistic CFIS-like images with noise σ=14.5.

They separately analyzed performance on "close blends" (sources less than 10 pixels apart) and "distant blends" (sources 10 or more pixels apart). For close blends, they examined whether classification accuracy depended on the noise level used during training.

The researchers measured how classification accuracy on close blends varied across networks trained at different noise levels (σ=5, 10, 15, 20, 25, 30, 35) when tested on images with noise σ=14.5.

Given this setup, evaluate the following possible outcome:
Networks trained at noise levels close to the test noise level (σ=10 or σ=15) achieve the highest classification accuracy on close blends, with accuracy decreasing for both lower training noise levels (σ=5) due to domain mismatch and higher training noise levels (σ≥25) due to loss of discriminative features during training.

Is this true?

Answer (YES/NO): NO